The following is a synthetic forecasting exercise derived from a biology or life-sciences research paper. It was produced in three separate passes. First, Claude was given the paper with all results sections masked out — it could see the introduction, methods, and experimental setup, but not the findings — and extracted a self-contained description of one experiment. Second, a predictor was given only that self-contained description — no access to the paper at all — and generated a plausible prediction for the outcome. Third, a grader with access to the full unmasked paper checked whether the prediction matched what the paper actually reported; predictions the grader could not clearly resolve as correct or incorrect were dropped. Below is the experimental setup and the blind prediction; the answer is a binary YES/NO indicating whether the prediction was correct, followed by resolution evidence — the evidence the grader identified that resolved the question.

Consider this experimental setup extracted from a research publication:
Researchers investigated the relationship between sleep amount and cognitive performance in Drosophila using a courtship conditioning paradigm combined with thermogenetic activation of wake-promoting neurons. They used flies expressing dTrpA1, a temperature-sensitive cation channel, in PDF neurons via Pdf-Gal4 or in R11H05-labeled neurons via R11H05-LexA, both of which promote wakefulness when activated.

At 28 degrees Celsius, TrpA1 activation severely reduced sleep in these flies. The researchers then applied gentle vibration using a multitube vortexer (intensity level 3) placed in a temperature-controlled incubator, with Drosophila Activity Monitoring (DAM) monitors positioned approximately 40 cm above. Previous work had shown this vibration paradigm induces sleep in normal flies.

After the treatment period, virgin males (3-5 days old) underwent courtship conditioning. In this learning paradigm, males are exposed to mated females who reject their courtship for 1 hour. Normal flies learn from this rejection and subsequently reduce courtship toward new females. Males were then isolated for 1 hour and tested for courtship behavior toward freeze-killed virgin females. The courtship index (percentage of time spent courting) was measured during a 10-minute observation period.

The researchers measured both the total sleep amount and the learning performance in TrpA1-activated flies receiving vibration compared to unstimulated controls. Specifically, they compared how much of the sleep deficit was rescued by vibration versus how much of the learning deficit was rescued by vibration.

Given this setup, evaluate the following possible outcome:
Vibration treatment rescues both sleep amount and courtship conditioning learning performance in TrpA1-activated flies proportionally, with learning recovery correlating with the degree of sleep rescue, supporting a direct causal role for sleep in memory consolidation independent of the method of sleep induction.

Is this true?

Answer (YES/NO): NO